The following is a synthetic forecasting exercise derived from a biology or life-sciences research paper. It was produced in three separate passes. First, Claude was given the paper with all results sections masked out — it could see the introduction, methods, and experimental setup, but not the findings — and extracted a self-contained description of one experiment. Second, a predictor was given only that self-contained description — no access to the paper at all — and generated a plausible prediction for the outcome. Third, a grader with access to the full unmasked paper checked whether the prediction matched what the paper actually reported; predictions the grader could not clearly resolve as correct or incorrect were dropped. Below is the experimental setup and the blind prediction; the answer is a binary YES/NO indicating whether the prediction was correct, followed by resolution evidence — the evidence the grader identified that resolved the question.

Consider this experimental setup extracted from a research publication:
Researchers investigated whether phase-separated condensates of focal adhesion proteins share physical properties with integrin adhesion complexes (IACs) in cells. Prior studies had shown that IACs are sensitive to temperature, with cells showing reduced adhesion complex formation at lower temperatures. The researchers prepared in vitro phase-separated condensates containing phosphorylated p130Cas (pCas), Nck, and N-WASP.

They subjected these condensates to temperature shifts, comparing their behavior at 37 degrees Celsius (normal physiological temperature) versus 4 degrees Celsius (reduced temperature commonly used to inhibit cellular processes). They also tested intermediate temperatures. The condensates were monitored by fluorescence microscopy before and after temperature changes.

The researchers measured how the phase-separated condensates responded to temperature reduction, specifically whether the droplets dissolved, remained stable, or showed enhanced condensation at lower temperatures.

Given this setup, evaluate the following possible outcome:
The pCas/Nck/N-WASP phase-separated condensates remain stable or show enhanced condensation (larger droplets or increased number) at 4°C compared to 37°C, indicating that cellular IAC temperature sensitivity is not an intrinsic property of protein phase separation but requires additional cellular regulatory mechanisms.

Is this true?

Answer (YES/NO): NO